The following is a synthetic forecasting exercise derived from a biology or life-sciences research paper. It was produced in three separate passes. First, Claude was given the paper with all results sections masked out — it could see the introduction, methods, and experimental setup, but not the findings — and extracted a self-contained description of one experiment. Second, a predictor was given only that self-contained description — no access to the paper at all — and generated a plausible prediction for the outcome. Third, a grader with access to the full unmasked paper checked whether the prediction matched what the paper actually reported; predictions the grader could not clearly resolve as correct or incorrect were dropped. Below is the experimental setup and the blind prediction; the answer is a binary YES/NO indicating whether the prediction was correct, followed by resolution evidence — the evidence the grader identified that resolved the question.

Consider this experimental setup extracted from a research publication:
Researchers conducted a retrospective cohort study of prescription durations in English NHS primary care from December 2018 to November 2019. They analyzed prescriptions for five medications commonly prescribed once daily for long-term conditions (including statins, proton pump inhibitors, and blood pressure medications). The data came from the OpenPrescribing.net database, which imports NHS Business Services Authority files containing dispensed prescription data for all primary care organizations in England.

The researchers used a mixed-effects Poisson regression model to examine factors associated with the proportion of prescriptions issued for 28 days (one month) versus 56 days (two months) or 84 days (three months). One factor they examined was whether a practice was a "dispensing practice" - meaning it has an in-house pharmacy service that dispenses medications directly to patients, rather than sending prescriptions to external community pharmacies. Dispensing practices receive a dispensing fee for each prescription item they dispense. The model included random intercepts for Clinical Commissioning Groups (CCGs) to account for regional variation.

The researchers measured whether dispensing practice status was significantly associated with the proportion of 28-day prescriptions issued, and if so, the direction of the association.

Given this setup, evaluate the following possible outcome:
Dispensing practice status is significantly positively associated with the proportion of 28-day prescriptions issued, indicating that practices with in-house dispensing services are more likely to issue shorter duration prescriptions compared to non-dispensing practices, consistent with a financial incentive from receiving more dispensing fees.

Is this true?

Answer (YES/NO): YES